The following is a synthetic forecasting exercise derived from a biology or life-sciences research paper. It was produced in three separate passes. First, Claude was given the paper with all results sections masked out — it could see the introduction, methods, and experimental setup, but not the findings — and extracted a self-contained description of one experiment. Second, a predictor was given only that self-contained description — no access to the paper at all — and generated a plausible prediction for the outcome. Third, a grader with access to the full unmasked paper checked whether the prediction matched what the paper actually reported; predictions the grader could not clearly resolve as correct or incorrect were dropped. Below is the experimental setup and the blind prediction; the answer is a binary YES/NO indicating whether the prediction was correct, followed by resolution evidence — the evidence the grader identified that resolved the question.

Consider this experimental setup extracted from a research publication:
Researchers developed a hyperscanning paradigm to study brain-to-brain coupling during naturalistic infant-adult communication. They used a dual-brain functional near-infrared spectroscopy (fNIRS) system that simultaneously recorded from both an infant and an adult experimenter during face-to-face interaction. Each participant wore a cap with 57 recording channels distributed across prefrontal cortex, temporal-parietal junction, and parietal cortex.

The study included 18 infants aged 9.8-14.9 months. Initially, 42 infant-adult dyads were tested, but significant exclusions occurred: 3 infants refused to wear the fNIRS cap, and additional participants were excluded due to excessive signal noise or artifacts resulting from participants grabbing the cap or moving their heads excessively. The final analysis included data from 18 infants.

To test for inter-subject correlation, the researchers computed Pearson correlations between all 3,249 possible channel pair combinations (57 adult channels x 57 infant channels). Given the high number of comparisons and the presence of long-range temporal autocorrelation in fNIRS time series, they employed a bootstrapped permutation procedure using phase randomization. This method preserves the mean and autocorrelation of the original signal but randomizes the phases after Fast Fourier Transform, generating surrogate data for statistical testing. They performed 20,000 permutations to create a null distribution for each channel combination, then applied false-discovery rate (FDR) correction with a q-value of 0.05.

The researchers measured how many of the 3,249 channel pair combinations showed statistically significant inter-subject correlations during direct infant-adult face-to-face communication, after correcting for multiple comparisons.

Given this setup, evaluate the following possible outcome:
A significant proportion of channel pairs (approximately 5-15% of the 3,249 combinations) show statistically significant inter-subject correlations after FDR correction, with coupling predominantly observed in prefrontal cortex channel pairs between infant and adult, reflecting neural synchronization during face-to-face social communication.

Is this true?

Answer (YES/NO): NO